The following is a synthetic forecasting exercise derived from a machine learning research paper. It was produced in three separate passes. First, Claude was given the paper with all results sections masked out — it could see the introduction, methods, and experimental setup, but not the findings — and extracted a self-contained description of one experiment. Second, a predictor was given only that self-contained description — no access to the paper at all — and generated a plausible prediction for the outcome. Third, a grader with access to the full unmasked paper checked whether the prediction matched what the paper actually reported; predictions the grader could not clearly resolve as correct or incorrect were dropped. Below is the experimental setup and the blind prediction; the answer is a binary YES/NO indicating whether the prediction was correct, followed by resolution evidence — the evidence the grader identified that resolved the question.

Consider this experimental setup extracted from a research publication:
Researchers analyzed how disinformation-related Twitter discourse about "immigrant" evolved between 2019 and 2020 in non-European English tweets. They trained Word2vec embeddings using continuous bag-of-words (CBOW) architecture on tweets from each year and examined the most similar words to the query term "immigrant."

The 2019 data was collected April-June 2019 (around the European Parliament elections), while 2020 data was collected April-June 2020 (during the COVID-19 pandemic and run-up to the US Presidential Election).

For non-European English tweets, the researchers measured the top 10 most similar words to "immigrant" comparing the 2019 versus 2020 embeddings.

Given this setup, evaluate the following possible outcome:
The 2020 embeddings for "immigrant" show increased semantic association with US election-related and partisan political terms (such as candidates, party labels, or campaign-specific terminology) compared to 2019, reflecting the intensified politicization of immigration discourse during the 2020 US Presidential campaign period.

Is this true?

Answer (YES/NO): NO